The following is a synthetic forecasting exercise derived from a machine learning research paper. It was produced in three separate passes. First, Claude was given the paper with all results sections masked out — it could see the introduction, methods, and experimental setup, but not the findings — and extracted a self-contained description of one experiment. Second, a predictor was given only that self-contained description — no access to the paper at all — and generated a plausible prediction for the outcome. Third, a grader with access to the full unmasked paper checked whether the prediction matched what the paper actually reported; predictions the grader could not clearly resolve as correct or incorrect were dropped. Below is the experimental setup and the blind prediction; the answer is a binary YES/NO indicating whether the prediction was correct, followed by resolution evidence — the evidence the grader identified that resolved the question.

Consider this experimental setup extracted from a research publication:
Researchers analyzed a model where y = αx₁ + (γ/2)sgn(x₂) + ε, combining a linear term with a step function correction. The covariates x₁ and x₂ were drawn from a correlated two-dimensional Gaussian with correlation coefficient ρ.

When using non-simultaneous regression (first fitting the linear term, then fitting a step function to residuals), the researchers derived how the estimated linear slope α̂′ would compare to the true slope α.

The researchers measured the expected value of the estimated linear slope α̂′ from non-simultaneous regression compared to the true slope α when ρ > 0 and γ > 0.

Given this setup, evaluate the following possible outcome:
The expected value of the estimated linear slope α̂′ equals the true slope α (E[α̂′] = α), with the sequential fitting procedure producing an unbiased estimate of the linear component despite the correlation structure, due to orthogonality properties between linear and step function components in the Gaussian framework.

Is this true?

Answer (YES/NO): NO